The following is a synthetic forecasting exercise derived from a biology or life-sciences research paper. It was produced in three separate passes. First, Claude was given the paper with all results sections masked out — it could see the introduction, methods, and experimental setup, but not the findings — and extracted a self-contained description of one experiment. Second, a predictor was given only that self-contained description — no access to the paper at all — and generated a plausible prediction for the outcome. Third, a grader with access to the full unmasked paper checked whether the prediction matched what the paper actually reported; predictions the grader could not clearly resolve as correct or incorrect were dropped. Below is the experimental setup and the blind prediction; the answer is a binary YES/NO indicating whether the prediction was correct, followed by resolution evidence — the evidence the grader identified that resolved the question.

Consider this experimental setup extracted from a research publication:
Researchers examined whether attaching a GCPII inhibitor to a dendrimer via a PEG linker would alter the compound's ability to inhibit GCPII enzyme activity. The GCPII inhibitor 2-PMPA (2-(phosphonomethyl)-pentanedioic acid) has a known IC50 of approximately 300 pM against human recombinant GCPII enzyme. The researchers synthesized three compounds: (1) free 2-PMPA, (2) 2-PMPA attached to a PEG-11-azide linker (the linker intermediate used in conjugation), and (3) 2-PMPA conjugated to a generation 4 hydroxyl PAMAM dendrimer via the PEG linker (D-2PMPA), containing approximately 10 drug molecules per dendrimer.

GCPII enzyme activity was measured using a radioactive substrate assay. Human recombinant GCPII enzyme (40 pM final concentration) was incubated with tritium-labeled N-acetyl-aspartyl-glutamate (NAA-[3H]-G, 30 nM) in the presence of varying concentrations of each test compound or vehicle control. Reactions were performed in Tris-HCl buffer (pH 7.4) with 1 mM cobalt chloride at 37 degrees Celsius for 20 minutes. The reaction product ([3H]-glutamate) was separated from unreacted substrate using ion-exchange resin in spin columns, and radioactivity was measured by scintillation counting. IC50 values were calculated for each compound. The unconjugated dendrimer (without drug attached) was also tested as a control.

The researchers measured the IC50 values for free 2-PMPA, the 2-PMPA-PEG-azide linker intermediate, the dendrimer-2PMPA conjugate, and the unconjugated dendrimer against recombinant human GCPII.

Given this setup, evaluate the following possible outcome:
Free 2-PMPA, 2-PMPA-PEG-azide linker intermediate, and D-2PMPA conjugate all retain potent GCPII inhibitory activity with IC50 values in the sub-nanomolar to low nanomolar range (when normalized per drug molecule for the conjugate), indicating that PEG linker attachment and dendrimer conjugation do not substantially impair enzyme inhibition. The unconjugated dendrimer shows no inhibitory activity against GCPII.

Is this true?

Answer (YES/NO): NO